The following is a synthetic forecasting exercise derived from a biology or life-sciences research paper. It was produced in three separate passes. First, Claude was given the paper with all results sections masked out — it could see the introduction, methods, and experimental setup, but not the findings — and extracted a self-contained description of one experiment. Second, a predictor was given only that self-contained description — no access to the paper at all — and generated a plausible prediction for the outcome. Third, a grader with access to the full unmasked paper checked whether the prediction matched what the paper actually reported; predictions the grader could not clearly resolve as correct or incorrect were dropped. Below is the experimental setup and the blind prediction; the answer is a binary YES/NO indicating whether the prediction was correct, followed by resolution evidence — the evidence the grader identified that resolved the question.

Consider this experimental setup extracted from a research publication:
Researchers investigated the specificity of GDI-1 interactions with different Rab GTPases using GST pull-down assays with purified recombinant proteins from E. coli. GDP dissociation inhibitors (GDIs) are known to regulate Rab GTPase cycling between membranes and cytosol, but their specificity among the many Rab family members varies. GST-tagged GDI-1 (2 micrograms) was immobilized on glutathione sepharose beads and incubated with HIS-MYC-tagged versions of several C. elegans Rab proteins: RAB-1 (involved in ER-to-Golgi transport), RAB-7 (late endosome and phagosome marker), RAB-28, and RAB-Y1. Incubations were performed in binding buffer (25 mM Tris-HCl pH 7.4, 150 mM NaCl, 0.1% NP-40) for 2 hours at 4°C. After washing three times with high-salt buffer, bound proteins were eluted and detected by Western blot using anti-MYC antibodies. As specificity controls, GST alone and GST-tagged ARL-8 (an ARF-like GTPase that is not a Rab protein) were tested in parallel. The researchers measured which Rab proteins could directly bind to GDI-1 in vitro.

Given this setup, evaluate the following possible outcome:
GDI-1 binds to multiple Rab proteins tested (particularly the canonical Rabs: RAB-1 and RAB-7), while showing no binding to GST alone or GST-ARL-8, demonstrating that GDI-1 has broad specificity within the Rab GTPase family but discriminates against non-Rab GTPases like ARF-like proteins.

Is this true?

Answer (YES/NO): NO